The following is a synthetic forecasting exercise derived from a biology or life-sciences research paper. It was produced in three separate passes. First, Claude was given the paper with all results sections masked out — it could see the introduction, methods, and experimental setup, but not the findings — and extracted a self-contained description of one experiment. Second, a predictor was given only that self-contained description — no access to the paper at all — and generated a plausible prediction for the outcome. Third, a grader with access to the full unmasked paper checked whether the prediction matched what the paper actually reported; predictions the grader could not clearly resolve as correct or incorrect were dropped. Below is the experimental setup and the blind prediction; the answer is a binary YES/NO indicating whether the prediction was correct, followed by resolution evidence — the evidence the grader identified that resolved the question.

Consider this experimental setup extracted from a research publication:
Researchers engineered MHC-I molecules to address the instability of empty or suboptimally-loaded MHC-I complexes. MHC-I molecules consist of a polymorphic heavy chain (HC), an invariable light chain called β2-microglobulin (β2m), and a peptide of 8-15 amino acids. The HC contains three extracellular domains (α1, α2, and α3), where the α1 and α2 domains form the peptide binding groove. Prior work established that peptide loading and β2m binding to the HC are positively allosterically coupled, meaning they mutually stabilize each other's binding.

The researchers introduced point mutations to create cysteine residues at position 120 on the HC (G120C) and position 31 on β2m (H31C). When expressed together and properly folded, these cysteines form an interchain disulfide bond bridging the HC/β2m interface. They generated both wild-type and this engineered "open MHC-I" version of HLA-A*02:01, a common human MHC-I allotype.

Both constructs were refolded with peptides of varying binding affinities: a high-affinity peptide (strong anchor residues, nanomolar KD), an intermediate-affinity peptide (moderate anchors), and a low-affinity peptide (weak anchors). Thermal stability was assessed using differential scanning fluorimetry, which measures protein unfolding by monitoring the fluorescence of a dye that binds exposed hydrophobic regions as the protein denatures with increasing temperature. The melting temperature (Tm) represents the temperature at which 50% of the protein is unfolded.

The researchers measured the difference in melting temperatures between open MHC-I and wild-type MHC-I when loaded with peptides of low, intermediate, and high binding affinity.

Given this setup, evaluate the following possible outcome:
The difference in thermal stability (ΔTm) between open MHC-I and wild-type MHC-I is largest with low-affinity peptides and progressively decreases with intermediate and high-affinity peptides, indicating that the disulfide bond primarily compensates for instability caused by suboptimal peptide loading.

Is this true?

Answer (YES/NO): YES